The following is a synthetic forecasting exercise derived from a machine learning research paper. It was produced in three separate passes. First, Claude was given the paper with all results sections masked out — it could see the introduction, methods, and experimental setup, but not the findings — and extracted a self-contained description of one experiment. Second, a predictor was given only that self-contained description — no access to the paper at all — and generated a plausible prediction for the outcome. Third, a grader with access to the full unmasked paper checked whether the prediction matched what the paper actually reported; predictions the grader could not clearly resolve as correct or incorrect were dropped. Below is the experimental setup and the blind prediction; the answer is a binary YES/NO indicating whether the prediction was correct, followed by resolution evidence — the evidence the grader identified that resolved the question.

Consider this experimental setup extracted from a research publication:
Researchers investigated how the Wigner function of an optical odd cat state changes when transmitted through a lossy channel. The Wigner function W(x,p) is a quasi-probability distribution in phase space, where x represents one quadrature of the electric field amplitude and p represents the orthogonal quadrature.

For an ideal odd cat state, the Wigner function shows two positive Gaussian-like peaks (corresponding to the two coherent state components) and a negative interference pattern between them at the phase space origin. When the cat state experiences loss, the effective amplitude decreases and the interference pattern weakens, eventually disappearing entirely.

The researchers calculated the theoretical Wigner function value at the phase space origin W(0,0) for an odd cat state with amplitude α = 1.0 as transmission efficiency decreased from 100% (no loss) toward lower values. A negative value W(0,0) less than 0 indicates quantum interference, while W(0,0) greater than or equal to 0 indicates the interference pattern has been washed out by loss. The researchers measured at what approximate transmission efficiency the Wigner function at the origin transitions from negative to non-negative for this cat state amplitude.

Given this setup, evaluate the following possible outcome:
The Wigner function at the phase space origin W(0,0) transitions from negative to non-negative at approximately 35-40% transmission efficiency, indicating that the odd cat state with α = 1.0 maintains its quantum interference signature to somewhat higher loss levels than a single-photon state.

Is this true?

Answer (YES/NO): NO